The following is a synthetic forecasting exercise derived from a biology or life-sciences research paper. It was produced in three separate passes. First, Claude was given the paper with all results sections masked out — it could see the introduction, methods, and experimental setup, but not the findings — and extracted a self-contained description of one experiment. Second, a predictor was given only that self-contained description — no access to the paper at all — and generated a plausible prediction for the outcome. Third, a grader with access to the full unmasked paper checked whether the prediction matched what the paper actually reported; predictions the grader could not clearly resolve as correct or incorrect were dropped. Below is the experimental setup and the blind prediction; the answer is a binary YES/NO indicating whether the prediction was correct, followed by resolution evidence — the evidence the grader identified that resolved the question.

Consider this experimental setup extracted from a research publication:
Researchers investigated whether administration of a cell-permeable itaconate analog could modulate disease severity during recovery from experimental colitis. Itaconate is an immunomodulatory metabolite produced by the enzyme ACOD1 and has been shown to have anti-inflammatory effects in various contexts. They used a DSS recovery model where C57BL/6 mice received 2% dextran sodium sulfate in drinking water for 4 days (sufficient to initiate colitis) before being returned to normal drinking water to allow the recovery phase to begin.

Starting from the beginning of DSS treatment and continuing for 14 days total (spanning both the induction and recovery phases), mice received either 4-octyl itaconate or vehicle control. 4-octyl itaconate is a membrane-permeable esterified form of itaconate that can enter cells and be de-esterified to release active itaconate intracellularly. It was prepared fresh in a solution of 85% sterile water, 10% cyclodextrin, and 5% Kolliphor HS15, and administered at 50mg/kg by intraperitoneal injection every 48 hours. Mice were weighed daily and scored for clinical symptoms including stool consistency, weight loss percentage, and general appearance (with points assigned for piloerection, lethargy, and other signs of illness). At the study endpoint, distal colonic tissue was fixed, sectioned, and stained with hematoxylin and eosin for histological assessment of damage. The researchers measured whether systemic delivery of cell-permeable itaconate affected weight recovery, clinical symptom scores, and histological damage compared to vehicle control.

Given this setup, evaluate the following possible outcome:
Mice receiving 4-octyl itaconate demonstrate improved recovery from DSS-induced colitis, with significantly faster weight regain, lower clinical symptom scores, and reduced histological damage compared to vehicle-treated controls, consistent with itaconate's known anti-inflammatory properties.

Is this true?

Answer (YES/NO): NO